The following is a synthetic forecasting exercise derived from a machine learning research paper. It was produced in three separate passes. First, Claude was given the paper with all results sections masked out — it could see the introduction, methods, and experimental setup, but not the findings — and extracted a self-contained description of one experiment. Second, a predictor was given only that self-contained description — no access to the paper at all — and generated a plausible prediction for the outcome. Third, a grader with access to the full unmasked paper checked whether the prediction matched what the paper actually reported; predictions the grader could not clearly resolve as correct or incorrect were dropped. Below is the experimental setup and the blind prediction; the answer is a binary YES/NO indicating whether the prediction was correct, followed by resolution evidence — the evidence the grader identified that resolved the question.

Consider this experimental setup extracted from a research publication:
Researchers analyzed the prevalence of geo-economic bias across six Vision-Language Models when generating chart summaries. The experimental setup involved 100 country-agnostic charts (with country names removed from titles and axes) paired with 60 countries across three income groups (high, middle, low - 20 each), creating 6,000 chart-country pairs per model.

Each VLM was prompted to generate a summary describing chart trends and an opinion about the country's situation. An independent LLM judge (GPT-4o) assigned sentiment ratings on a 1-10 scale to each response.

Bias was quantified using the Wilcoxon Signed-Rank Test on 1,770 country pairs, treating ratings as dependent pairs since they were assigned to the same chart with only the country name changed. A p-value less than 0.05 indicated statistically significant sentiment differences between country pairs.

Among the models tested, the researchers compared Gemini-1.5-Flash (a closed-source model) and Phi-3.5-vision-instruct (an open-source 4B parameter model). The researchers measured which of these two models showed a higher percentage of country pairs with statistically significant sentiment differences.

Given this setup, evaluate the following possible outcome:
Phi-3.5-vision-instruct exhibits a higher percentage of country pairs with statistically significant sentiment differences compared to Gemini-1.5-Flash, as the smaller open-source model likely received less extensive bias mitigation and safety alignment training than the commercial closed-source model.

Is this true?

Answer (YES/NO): YES